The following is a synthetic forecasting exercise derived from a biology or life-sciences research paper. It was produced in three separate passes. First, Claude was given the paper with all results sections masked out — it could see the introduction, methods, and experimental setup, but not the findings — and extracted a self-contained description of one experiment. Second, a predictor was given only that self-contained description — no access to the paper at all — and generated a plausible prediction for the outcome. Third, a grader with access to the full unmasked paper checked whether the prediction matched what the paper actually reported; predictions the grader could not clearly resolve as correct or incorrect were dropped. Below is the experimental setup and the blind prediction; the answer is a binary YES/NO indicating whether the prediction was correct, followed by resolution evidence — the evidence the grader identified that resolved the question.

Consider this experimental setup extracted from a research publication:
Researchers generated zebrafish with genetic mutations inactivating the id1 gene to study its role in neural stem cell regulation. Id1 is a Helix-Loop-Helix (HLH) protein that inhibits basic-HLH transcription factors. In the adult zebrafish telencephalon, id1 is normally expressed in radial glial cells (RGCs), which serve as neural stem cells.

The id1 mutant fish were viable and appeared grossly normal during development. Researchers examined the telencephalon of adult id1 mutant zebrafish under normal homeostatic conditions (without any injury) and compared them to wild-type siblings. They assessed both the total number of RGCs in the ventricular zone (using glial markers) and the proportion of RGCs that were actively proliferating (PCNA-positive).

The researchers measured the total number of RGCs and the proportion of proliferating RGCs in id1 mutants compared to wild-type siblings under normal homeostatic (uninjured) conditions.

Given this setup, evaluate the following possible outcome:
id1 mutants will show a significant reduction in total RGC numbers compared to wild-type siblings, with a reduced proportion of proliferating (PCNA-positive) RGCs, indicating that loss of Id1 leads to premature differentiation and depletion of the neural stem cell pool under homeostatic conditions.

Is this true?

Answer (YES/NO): NO